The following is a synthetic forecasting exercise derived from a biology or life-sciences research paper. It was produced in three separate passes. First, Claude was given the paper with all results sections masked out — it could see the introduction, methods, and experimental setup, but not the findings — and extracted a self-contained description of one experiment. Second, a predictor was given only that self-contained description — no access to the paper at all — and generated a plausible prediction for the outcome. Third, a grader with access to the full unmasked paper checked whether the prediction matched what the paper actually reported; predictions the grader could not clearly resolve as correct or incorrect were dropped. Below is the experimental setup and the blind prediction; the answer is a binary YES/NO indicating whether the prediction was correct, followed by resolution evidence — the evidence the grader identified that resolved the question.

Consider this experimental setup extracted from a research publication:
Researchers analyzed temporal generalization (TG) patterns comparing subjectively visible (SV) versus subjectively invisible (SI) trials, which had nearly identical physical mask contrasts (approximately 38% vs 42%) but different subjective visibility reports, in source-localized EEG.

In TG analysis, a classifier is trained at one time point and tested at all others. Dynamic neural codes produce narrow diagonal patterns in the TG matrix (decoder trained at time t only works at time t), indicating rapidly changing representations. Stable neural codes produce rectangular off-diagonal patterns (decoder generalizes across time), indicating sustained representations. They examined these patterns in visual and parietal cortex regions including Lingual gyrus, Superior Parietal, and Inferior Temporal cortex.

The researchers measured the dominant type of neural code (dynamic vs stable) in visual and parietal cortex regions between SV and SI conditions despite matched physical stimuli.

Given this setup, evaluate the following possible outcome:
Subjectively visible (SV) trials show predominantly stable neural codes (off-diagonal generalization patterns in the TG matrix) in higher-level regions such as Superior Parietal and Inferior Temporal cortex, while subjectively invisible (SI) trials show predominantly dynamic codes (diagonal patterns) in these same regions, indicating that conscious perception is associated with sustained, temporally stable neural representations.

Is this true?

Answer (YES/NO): NO